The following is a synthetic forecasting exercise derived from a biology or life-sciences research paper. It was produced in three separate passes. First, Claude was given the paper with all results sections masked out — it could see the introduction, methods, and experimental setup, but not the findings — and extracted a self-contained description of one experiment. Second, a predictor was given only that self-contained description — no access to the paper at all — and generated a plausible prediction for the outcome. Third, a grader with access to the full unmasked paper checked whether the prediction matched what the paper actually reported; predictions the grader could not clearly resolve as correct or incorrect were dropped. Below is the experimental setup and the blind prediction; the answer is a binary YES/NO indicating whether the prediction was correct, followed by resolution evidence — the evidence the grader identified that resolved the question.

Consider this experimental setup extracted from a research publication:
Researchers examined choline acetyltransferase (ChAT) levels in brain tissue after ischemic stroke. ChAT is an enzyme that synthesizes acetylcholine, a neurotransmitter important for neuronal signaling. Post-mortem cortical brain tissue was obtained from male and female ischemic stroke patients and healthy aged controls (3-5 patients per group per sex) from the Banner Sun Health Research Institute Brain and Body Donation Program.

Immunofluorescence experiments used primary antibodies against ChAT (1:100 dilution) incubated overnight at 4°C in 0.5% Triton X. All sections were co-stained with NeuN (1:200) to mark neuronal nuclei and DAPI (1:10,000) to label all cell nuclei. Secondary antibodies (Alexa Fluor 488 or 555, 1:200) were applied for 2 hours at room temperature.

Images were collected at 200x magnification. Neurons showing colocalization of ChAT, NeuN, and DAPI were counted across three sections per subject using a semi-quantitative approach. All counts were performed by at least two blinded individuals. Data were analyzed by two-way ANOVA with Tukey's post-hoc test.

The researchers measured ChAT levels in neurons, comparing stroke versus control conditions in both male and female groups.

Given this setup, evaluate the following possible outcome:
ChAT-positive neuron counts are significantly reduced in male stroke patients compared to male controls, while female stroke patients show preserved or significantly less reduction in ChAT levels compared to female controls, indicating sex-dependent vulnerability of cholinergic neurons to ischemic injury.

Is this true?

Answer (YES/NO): NO